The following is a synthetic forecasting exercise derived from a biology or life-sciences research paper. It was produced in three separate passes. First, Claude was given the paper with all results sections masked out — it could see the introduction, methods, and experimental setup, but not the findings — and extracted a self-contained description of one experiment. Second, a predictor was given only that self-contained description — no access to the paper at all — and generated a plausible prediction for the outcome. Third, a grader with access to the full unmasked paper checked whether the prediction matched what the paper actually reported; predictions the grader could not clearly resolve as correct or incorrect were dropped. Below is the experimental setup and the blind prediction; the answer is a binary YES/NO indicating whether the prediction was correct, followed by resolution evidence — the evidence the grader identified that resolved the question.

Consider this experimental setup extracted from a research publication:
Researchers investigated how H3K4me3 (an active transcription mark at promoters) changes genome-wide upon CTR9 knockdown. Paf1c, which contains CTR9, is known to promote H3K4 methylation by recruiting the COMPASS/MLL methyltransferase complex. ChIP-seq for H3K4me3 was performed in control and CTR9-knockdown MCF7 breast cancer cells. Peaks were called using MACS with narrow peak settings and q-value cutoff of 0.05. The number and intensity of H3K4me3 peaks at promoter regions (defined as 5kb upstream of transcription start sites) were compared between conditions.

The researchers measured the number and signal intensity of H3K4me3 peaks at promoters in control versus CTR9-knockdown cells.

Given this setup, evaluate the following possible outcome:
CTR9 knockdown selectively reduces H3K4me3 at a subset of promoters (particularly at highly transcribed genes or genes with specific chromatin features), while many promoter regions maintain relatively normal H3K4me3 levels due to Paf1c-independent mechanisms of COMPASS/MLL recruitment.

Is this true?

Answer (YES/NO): NO